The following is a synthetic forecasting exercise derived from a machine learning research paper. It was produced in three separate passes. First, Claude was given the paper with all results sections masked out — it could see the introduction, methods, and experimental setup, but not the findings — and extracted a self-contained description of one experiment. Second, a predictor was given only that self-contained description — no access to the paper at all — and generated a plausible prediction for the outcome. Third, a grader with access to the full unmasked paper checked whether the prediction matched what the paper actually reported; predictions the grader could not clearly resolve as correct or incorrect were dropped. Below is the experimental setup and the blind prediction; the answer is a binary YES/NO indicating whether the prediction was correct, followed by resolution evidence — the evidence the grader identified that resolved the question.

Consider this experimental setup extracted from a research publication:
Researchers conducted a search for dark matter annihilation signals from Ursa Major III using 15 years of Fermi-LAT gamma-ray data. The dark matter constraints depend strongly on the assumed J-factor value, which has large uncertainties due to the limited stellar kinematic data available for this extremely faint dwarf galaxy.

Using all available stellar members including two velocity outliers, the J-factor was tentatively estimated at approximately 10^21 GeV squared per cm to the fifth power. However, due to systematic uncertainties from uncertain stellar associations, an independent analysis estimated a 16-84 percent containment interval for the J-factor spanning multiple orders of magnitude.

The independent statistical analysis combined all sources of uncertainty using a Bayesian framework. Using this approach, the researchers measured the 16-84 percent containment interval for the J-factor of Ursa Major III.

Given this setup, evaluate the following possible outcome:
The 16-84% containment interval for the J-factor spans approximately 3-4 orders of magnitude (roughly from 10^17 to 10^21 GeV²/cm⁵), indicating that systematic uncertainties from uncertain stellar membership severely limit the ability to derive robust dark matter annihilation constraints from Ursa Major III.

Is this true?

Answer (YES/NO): NO